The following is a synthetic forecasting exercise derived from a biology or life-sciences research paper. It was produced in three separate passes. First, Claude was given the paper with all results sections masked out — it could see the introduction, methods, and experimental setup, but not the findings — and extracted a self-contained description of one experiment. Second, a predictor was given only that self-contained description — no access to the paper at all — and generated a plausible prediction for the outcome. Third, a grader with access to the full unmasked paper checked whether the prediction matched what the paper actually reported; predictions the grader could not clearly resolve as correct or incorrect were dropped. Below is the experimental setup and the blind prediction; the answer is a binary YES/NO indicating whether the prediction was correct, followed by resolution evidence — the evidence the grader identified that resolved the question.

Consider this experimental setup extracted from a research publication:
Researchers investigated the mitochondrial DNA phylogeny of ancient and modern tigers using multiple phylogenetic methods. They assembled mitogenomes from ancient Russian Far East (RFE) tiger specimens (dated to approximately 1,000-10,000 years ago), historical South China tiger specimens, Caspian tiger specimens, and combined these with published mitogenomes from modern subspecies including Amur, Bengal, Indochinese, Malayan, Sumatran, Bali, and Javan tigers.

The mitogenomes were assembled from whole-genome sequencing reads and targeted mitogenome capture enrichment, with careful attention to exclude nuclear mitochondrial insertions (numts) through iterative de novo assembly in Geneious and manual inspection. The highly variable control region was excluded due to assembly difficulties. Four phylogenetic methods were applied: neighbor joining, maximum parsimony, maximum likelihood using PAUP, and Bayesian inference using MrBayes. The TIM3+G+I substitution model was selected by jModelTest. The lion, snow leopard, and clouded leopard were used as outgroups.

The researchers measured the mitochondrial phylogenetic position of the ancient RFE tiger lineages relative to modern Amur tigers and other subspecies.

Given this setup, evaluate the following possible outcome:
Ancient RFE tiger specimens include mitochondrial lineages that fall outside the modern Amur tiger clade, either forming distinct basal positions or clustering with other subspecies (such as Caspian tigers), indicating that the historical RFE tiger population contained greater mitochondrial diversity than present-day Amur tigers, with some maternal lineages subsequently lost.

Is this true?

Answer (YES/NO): YES